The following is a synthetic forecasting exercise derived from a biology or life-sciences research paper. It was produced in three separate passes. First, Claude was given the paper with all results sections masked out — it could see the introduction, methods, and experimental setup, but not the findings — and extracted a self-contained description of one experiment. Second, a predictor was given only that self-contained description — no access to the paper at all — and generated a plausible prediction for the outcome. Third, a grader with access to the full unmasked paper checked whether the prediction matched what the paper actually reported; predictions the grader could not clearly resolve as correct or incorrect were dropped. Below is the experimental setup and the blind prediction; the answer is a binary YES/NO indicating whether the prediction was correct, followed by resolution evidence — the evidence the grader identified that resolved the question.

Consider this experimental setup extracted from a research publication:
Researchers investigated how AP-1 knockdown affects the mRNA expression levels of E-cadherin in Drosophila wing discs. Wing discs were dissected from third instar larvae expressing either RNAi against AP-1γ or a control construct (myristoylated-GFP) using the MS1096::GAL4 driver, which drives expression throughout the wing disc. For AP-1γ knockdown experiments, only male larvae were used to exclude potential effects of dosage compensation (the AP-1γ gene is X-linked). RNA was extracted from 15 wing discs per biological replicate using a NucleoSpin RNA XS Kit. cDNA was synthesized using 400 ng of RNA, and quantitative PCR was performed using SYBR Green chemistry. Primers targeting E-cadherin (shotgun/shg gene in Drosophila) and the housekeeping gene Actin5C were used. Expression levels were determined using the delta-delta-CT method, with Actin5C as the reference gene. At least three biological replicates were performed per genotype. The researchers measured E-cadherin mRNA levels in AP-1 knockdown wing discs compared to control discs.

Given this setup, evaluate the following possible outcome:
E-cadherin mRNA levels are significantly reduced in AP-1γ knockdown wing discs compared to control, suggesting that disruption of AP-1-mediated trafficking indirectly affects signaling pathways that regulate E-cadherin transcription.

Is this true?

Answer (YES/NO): NO